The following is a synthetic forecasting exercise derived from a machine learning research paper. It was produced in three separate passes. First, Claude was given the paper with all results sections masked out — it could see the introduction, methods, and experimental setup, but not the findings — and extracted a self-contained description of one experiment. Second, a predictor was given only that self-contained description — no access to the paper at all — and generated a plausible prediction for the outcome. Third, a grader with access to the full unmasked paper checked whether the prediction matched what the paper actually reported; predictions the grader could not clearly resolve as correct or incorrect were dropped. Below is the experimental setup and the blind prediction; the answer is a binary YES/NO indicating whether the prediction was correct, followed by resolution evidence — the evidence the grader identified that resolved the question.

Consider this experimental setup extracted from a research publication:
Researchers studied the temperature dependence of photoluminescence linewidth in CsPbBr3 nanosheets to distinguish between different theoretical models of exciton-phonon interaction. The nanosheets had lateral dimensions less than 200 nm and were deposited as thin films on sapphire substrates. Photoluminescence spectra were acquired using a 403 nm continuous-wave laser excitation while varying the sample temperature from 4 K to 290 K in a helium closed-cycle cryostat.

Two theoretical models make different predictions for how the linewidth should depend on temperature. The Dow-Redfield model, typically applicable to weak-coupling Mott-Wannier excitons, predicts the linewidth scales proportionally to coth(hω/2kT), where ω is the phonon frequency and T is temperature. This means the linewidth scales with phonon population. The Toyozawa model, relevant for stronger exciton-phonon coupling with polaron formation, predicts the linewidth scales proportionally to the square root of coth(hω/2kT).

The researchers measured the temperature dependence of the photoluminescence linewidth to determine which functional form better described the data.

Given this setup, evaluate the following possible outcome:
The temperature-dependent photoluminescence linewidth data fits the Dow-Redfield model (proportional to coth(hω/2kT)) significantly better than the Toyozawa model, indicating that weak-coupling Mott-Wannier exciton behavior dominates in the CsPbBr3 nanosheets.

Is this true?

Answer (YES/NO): YES